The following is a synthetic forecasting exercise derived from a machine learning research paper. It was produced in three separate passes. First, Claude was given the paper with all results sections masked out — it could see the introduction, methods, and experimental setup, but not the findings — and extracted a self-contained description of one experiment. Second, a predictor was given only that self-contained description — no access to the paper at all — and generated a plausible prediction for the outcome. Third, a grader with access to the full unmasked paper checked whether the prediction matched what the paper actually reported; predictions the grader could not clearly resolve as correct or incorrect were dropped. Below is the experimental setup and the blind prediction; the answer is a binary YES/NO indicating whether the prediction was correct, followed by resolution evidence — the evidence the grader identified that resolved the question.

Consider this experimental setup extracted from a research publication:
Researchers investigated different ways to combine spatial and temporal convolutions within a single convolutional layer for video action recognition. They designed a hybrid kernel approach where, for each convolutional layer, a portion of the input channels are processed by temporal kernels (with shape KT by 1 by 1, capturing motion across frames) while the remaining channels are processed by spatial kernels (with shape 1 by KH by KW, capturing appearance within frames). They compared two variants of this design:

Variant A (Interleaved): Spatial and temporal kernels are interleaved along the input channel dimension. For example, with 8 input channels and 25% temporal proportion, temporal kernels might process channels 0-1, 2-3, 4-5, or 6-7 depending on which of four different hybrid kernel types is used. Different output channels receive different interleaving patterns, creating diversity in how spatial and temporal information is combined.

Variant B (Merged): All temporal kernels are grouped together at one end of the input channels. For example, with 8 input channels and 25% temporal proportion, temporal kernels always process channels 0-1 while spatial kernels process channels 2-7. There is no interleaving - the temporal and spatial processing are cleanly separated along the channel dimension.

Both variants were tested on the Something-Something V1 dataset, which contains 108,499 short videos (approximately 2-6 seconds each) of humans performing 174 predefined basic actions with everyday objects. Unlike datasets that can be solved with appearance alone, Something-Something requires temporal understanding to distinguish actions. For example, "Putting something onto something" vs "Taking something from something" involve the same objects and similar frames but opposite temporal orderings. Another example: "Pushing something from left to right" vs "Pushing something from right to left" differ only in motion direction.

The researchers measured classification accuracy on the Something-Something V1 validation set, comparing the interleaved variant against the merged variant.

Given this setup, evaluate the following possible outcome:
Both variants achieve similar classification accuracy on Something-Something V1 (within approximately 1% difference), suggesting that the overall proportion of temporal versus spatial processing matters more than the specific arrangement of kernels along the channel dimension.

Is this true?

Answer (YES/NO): NO